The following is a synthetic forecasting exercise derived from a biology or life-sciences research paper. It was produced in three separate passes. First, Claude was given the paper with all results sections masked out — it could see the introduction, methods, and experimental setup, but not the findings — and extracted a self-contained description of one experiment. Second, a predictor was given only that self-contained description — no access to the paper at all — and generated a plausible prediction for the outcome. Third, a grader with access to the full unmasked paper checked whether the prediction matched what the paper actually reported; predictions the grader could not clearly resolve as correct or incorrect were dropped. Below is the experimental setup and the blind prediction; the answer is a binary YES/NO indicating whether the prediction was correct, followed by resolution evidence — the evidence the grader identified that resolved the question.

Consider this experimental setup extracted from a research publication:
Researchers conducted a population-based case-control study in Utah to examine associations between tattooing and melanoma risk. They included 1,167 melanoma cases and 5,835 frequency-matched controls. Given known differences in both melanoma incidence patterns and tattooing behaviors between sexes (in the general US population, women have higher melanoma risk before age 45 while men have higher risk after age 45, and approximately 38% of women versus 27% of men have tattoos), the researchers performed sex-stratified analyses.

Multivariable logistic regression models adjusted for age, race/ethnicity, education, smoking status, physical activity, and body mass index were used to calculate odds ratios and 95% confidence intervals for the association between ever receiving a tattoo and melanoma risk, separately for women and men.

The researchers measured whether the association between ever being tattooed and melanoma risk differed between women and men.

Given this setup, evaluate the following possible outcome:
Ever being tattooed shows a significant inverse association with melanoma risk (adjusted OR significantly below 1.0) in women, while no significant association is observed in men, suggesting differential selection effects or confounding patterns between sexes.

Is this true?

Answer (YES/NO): NO